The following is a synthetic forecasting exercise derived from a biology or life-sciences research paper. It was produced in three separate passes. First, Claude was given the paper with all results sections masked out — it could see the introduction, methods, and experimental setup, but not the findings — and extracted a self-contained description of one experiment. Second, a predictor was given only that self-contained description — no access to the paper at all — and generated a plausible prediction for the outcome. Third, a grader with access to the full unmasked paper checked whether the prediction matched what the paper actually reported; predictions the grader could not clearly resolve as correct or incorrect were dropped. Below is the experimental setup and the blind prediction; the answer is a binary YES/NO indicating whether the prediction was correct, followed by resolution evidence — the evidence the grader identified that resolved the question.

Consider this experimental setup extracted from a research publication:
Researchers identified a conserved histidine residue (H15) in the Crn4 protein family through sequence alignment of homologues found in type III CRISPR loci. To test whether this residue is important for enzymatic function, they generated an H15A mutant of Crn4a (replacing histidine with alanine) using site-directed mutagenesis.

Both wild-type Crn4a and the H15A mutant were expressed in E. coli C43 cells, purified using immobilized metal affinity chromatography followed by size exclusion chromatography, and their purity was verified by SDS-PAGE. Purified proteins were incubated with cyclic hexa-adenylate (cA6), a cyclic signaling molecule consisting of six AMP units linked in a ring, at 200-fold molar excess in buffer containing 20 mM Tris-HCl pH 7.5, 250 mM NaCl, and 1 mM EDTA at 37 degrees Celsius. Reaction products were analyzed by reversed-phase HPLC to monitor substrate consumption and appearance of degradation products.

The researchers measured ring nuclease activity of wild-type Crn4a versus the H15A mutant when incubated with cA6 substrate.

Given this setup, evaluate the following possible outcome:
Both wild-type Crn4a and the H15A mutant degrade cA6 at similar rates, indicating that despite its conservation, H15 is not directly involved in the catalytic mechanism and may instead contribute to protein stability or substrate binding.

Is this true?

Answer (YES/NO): NO